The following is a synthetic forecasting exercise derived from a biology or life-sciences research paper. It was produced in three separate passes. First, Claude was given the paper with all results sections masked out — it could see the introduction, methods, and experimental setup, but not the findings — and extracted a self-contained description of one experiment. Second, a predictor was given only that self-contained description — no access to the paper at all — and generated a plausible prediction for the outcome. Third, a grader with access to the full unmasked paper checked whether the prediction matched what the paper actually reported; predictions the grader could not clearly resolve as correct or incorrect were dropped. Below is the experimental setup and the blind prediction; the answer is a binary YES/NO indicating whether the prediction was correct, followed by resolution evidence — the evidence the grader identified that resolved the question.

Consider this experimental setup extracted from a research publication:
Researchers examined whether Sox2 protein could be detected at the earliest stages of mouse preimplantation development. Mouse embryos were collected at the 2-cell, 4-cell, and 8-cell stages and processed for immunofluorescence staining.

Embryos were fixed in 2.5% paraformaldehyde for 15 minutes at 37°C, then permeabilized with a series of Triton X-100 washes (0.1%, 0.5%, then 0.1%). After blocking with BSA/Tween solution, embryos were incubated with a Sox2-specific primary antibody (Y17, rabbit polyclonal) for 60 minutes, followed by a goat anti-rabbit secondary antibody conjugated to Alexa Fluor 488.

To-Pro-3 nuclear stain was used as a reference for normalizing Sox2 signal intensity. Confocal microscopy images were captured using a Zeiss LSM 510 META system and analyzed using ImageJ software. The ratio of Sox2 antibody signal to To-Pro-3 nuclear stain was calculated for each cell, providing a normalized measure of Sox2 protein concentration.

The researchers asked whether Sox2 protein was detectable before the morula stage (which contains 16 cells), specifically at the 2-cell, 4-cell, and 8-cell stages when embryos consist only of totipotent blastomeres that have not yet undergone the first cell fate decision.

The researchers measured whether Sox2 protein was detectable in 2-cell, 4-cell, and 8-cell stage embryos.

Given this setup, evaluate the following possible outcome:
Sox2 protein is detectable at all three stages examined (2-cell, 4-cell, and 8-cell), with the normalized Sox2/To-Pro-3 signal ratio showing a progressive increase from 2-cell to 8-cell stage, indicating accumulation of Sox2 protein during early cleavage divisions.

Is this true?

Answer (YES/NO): NO